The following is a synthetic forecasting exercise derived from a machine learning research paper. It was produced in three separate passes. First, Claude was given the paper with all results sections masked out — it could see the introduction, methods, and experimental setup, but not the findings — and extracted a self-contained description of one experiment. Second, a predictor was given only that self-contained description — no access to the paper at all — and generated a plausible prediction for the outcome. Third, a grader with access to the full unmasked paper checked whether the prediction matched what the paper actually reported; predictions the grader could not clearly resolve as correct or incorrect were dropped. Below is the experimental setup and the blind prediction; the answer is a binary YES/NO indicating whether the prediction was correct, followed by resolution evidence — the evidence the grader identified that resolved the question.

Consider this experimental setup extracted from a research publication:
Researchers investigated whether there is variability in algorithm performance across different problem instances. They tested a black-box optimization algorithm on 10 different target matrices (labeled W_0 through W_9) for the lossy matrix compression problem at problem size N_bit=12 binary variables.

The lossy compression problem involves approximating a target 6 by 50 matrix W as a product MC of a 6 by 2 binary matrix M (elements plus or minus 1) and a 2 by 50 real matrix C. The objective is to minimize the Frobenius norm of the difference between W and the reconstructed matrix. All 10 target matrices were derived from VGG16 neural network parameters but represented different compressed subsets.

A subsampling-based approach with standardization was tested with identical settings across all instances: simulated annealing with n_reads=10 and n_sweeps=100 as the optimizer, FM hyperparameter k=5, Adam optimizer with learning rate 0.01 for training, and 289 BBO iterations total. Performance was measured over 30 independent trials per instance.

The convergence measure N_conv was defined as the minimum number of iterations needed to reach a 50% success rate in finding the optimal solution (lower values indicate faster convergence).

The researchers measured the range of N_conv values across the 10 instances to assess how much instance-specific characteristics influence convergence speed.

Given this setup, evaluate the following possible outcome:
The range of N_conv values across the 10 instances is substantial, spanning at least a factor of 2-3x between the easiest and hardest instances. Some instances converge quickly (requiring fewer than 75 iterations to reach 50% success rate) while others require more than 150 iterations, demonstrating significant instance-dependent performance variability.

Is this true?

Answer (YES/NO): YES